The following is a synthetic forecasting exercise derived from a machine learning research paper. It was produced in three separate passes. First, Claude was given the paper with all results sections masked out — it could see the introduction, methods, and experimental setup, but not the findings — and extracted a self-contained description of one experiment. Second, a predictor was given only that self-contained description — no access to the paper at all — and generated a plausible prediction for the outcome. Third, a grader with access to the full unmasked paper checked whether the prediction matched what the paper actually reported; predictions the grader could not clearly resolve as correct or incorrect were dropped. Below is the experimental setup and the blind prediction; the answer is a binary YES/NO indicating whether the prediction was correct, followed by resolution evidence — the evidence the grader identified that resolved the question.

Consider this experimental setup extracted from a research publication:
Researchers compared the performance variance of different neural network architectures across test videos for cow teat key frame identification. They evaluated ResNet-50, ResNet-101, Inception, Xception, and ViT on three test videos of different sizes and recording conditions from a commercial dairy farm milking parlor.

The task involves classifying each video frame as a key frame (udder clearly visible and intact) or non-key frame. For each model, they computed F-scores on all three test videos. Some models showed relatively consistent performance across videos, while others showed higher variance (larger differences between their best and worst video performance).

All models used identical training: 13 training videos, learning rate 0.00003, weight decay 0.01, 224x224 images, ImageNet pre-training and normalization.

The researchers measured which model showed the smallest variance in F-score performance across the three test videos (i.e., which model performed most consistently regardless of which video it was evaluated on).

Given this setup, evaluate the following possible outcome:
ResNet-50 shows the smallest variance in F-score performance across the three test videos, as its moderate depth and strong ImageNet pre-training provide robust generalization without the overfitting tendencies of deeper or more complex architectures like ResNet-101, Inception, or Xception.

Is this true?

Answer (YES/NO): YES